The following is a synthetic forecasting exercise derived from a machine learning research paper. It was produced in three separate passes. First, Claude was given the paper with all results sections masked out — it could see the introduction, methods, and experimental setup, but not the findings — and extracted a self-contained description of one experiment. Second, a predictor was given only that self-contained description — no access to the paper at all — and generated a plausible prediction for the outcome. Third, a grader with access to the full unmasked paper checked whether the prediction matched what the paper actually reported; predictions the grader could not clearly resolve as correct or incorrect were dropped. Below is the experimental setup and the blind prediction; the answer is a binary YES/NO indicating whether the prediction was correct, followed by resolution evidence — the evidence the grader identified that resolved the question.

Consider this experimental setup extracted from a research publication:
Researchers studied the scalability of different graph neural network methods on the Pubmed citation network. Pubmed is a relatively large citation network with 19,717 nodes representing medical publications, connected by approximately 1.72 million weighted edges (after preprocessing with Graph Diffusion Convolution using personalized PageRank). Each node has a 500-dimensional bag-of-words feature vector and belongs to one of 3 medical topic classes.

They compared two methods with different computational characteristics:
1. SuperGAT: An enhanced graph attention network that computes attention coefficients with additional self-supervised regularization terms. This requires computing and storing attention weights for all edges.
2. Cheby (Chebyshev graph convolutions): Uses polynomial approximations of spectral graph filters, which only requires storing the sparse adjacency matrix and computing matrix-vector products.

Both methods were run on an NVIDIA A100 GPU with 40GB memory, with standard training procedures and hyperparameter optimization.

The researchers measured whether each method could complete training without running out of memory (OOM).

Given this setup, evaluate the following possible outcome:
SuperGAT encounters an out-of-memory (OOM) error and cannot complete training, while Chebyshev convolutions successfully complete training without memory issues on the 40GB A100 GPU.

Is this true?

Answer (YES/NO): YES